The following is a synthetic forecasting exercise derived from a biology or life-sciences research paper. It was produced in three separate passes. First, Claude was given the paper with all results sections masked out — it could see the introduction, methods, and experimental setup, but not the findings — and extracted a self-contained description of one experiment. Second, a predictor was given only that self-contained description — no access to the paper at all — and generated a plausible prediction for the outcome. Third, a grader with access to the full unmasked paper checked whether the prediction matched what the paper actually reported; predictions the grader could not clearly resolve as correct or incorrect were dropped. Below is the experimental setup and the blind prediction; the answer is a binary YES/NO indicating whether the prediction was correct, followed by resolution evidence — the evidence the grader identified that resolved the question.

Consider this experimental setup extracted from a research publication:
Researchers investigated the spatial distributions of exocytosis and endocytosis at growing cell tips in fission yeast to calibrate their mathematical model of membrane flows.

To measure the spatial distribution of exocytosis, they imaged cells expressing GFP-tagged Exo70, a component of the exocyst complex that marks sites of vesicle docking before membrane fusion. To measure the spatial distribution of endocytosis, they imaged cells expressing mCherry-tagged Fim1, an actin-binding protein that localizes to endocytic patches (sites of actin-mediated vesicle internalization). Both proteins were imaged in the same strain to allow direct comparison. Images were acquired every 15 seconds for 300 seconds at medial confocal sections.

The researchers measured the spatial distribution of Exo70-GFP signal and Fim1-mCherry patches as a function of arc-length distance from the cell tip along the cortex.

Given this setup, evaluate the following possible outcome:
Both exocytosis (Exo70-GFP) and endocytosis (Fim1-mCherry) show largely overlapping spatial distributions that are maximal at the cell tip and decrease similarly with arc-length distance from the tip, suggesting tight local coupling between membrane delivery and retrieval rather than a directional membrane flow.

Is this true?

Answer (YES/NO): NO